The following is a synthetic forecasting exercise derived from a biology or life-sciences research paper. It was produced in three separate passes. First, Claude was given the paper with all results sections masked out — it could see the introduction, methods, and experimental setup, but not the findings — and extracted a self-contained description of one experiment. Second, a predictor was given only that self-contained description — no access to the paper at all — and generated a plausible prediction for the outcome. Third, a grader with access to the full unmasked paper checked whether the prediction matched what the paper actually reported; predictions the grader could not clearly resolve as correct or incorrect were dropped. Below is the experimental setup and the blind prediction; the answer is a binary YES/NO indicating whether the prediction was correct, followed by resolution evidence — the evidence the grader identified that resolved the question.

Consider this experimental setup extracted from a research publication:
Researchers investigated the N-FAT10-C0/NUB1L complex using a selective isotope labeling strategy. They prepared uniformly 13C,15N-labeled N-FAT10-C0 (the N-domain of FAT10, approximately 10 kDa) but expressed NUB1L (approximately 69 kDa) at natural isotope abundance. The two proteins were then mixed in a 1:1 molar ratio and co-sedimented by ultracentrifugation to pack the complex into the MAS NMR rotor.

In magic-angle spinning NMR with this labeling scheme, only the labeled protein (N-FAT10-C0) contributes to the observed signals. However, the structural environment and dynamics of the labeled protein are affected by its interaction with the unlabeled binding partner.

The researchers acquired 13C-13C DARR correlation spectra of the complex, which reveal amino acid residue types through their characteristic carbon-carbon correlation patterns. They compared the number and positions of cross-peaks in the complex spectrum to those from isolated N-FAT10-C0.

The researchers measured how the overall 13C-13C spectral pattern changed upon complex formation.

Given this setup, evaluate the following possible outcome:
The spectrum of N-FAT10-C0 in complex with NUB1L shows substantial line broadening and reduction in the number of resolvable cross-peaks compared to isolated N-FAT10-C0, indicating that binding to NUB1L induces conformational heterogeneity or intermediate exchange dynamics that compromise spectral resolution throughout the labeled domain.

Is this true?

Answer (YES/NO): NO